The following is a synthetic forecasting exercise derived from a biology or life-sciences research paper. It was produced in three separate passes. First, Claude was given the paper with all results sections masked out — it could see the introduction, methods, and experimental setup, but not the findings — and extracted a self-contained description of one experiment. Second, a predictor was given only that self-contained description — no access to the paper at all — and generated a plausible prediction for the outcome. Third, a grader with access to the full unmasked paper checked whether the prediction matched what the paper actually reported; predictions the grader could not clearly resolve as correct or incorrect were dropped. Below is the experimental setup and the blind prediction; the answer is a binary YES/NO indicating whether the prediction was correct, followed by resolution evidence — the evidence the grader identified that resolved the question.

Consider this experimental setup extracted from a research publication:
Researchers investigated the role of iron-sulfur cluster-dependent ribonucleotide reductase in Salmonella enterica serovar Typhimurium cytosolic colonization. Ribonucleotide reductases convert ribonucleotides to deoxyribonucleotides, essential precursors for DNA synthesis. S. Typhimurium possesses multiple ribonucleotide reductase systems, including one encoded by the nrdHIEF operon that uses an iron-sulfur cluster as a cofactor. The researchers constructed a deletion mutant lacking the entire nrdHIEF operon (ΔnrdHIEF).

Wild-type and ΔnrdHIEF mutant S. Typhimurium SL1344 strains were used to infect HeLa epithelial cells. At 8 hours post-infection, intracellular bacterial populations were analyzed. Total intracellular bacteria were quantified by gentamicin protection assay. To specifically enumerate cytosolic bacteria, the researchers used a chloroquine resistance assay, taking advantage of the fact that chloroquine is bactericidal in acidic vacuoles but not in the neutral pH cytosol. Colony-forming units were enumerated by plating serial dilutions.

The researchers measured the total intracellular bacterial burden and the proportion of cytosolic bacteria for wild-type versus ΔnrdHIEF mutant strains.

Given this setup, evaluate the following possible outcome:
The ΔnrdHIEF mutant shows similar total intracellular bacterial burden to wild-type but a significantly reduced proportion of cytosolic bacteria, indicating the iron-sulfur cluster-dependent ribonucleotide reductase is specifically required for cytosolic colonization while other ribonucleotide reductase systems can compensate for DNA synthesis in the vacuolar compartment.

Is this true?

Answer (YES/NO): NO